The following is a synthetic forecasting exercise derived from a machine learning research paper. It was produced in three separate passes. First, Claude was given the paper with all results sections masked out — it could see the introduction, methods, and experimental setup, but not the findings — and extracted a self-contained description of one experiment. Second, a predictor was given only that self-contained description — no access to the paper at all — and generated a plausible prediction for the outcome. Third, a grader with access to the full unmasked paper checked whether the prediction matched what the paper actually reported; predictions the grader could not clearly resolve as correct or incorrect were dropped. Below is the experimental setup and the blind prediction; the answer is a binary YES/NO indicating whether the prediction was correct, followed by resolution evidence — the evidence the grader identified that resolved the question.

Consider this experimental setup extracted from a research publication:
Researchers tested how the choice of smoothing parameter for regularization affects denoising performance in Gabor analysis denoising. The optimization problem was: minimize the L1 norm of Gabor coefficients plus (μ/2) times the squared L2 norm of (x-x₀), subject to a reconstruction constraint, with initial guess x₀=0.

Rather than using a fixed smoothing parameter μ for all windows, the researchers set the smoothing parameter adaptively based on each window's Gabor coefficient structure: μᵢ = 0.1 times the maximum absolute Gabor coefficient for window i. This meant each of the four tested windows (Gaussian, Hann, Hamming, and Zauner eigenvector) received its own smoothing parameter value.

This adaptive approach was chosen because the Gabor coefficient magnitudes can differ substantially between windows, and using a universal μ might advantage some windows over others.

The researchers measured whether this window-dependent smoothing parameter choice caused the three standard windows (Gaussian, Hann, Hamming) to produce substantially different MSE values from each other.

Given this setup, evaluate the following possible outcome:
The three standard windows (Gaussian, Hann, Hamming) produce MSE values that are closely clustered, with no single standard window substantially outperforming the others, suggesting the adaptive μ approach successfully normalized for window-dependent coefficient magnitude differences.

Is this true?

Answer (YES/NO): YES